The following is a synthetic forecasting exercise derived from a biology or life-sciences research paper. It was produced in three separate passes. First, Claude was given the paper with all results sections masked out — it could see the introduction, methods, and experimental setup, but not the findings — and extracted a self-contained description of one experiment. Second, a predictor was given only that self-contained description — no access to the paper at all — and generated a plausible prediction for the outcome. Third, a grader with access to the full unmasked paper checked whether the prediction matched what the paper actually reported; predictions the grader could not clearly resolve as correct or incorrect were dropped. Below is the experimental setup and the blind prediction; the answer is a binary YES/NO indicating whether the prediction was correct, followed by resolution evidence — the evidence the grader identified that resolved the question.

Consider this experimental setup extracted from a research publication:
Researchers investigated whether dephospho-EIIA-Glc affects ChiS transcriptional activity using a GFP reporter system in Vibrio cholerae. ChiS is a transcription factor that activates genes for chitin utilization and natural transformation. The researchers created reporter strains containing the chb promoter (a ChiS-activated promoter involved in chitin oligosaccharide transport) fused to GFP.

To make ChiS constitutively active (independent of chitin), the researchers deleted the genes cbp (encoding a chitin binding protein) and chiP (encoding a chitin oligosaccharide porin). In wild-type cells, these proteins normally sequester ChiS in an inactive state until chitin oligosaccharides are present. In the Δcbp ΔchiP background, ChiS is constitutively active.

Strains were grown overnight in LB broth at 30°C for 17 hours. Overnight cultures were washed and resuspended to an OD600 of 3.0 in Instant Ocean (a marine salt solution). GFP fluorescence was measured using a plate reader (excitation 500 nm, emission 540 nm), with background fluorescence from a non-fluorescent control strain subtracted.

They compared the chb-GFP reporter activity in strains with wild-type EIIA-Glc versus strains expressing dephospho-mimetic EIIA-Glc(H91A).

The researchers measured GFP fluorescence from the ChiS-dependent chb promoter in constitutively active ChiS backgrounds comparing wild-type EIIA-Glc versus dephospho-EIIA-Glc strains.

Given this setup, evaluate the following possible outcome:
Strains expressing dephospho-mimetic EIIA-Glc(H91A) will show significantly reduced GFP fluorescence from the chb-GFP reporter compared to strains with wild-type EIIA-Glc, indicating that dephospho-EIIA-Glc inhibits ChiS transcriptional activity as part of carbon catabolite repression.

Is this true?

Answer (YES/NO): YES